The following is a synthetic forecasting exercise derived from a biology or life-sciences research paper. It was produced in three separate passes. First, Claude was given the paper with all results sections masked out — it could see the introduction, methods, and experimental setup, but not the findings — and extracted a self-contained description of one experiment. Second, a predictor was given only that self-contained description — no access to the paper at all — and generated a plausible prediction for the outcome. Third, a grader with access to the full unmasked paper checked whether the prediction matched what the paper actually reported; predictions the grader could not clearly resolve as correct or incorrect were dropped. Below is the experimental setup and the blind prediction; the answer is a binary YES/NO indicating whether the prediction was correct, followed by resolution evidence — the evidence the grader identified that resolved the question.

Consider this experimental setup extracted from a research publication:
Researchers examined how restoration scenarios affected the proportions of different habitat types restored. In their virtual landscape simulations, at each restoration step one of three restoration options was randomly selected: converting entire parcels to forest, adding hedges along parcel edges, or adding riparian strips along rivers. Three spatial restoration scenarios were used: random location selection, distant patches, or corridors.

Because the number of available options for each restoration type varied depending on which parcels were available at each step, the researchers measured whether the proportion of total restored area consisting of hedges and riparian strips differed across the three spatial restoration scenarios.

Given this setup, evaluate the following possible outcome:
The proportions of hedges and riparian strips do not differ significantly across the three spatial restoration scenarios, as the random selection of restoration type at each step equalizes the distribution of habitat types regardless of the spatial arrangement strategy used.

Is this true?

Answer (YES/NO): NO